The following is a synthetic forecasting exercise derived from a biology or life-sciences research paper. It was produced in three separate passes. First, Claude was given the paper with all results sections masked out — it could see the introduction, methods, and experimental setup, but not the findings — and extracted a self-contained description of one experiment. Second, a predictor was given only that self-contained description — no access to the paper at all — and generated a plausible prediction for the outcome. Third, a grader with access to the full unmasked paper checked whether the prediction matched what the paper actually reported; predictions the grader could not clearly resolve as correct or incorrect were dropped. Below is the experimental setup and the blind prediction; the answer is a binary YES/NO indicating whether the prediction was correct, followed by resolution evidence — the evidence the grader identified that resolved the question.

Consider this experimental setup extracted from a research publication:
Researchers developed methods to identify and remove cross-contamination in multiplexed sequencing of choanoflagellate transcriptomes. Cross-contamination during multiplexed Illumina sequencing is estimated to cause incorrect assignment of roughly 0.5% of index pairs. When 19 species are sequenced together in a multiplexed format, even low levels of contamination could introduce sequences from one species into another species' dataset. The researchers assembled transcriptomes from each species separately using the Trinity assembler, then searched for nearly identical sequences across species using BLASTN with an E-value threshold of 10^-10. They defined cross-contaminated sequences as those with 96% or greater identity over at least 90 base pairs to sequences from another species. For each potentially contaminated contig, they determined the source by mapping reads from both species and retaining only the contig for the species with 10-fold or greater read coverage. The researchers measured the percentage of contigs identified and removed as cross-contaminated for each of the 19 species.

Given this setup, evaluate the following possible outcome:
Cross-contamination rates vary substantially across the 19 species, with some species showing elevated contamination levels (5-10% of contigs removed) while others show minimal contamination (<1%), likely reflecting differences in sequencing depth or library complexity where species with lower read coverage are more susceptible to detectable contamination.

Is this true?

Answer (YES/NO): NO